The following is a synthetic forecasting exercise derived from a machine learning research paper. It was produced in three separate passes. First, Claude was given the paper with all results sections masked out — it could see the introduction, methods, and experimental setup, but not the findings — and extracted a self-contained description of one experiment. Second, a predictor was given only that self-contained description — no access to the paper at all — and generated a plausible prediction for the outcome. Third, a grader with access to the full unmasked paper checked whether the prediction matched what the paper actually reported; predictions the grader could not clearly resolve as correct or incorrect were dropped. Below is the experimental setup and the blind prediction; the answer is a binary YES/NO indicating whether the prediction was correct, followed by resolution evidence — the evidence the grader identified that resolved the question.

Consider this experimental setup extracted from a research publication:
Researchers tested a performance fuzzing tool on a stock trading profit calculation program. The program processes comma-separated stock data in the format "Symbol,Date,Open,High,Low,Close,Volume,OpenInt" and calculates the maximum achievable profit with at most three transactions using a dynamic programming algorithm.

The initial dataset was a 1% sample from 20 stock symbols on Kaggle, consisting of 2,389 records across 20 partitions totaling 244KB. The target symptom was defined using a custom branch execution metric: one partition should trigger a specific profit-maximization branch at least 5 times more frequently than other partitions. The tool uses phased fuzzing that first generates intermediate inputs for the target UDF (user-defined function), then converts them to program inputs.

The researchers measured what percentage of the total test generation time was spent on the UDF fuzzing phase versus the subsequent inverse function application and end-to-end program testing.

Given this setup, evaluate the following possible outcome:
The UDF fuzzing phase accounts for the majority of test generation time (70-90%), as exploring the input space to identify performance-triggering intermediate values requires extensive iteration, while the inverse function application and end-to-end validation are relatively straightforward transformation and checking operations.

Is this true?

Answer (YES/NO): NO